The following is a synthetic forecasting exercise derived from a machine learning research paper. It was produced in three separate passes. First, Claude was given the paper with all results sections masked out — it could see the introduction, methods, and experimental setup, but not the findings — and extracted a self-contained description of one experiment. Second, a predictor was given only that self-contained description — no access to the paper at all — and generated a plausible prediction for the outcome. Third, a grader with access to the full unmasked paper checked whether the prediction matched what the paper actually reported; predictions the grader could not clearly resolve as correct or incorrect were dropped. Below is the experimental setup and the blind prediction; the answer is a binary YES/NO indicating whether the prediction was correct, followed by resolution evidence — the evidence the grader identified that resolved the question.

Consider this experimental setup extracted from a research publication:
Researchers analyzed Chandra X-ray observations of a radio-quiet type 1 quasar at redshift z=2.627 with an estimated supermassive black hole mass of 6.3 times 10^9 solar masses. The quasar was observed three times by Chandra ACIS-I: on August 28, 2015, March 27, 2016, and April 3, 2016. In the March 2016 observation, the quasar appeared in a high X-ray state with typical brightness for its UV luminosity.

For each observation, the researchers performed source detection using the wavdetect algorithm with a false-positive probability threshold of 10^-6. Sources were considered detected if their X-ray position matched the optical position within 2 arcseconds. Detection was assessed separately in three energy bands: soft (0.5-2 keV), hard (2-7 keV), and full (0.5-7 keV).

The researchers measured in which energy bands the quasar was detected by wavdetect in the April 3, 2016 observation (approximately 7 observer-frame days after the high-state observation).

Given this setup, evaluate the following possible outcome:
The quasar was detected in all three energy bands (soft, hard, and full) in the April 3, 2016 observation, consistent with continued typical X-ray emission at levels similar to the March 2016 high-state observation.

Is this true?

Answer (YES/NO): NO